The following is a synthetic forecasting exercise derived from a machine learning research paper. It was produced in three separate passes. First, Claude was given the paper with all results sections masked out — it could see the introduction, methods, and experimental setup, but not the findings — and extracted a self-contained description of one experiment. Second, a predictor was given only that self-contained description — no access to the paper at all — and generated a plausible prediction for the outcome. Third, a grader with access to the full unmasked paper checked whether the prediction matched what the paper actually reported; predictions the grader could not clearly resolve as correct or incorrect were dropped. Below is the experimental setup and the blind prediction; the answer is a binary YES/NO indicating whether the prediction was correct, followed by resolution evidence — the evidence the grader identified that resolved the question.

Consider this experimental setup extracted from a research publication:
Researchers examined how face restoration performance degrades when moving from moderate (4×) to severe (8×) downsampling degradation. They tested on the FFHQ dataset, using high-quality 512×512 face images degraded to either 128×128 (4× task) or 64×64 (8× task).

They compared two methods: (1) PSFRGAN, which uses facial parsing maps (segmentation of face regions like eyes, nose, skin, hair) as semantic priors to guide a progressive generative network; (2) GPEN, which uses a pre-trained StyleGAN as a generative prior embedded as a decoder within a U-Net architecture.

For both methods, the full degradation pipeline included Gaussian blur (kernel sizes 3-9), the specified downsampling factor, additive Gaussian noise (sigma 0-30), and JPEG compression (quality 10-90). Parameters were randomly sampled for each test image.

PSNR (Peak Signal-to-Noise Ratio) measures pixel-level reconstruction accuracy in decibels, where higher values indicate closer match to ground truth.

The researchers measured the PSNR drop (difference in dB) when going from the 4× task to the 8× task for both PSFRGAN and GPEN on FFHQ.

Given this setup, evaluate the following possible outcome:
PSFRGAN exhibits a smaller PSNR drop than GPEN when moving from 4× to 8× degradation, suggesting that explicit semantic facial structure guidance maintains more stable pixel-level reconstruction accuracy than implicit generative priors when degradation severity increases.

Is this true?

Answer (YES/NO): YES